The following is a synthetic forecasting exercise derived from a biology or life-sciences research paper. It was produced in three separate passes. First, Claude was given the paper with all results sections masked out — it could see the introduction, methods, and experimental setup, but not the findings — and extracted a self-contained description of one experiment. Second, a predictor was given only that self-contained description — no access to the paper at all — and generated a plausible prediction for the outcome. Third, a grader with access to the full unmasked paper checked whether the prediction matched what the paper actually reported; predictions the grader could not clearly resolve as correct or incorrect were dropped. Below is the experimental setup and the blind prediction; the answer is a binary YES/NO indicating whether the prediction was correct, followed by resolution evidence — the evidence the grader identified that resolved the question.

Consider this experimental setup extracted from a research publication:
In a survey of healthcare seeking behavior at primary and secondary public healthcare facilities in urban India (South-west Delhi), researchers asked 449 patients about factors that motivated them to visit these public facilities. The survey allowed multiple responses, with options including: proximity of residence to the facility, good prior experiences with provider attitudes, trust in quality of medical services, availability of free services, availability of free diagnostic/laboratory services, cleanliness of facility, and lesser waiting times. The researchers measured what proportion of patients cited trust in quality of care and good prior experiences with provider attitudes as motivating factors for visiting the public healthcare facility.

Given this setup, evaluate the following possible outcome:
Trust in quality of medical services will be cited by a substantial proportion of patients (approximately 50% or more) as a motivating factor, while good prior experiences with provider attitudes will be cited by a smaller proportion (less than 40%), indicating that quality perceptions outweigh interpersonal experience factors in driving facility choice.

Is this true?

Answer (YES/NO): NO